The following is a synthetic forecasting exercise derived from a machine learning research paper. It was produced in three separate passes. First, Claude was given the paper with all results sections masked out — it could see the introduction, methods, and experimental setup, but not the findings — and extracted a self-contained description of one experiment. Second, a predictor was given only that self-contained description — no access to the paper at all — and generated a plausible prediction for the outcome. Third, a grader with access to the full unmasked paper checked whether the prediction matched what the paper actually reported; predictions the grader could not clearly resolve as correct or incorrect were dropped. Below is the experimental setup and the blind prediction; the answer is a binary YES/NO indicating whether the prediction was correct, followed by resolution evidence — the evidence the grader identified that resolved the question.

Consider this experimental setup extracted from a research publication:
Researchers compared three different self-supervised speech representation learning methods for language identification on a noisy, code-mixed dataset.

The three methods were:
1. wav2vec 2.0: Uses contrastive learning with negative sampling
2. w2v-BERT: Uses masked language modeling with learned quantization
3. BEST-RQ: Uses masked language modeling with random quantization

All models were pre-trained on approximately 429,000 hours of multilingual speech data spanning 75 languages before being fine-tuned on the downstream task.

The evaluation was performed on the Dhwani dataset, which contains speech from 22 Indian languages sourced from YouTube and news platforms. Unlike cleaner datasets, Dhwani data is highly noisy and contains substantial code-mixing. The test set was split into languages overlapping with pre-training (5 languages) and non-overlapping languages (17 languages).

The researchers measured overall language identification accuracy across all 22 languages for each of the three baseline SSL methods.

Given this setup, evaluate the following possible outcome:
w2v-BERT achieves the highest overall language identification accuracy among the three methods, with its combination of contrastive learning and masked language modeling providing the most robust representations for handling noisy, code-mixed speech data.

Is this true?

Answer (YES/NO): NO